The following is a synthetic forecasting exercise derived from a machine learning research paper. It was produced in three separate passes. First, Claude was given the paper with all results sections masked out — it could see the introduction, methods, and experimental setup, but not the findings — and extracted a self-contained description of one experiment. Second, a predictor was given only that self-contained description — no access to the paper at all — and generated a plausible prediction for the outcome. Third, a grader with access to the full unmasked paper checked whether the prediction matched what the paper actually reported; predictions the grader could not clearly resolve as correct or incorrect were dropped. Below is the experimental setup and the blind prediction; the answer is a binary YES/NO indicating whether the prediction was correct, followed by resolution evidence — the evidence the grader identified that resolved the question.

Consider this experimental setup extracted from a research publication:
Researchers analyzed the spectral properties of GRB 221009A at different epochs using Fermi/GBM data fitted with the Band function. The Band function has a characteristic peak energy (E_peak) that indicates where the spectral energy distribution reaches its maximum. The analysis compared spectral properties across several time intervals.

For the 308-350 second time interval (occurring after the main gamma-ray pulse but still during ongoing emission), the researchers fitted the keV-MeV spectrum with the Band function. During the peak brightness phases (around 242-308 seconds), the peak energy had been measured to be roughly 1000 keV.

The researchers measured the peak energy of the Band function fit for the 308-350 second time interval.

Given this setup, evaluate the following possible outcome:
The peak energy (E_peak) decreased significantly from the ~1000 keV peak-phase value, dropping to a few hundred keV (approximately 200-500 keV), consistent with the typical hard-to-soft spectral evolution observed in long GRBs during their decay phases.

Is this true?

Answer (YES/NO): NO